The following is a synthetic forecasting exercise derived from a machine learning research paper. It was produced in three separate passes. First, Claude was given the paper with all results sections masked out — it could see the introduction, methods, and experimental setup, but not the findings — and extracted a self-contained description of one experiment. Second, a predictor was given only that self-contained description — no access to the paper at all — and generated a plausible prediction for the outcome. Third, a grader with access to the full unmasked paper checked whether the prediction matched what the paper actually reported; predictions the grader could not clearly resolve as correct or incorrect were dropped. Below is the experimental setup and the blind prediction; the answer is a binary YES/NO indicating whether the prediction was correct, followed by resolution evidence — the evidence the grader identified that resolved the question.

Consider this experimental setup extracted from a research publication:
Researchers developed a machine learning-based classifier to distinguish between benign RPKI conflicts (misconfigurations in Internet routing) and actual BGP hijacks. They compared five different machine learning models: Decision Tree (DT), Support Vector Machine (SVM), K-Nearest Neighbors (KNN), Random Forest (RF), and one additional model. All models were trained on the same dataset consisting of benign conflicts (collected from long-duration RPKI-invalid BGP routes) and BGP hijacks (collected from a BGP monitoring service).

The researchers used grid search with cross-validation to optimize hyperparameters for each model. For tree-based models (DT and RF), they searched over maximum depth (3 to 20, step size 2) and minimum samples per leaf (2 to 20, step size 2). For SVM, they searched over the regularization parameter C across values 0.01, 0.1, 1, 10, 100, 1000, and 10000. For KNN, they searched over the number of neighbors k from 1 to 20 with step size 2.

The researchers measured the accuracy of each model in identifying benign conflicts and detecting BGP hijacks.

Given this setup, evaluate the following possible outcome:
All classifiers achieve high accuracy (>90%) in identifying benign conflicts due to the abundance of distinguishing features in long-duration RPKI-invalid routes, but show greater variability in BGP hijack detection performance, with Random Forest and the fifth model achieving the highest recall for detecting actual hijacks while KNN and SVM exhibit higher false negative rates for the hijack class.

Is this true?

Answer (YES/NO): NO